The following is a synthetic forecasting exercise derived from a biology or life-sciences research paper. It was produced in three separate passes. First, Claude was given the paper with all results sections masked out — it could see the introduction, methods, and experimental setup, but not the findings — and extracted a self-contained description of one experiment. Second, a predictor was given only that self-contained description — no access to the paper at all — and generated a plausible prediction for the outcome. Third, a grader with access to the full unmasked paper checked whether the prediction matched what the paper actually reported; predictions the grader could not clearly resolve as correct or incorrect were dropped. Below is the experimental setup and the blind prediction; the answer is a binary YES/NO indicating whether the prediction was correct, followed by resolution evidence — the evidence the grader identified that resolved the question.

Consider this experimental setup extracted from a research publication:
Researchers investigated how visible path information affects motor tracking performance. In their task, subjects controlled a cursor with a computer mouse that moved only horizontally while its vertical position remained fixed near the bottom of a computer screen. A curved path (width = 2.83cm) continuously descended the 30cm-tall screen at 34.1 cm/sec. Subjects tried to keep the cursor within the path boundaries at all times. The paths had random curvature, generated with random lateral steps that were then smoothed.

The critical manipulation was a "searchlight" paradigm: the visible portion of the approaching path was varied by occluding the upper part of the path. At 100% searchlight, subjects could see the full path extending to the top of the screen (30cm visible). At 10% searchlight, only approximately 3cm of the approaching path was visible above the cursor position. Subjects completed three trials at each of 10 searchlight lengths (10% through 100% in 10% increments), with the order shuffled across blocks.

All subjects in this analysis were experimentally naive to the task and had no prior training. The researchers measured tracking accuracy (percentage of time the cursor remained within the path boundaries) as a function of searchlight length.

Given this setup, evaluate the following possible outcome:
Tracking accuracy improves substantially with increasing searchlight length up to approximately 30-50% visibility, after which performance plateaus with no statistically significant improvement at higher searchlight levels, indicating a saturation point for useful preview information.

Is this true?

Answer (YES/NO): YES